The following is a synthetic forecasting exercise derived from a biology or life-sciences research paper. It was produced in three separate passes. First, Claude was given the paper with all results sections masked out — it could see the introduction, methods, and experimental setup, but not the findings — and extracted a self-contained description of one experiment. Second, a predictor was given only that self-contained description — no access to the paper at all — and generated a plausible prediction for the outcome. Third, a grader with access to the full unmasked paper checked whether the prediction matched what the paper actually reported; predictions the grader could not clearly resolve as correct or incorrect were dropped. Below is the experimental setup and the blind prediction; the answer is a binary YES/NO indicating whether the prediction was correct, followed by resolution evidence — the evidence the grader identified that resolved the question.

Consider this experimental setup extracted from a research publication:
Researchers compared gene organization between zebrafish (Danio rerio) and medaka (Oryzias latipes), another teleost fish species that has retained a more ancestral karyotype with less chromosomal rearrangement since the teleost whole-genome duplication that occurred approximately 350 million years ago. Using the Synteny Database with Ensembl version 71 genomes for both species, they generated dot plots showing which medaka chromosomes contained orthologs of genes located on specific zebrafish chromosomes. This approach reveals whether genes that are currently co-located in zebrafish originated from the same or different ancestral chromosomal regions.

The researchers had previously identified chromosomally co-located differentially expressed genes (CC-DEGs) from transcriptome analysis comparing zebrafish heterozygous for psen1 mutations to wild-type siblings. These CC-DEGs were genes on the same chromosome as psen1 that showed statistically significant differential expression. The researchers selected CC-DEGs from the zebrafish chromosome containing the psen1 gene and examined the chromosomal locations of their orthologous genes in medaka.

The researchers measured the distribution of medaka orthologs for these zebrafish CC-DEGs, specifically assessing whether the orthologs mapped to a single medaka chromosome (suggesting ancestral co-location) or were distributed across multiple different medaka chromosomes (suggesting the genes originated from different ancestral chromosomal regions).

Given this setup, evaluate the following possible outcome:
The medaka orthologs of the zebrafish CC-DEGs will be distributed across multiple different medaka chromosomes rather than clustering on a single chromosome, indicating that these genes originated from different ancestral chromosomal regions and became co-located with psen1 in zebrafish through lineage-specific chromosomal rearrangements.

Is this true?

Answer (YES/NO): NO